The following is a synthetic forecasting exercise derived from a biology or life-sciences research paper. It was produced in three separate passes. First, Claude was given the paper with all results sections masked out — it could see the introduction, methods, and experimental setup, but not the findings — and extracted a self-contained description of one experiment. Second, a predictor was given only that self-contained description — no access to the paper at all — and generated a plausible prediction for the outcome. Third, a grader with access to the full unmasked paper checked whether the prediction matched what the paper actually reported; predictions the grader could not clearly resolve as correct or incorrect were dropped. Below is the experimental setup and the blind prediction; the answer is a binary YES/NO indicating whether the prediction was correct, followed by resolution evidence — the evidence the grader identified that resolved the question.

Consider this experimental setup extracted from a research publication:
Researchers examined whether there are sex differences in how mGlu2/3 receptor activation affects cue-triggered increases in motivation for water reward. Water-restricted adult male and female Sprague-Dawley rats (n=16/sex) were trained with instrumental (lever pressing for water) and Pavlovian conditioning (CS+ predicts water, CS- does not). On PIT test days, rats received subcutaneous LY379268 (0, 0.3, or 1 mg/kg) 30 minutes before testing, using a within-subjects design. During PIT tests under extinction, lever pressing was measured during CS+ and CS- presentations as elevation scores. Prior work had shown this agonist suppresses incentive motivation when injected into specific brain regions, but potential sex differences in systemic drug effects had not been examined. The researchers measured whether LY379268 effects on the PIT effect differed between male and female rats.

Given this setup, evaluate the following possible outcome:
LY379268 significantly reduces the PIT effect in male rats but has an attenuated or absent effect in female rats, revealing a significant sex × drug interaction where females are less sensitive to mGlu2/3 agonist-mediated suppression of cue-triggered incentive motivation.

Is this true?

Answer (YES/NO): NO